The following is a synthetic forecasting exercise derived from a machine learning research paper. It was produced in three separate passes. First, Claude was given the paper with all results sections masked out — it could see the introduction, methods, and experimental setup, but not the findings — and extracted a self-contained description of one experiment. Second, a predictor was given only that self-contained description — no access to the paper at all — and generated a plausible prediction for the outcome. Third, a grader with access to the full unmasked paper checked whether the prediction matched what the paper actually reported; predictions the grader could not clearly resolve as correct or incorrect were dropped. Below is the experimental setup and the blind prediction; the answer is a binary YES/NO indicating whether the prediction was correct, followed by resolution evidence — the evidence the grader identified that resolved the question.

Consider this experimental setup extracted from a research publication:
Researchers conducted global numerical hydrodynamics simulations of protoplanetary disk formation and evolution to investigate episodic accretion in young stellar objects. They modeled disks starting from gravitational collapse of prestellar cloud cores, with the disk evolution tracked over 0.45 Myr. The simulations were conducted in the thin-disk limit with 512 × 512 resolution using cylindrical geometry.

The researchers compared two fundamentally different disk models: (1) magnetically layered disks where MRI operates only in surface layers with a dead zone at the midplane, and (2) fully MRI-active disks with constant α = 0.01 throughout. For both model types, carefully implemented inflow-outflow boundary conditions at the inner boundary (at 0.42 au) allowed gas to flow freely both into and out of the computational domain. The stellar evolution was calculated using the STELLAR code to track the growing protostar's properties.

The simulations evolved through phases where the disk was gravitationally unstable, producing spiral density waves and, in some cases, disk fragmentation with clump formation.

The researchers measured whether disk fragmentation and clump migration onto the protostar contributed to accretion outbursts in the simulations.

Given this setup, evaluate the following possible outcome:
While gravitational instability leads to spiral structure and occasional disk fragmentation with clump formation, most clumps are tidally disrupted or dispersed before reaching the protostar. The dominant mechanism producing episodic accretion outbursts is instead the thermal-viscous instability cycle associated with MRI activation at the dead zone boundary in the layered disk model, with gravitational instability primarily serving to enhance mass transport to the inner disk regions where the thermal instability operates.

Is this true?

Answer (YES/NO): NO